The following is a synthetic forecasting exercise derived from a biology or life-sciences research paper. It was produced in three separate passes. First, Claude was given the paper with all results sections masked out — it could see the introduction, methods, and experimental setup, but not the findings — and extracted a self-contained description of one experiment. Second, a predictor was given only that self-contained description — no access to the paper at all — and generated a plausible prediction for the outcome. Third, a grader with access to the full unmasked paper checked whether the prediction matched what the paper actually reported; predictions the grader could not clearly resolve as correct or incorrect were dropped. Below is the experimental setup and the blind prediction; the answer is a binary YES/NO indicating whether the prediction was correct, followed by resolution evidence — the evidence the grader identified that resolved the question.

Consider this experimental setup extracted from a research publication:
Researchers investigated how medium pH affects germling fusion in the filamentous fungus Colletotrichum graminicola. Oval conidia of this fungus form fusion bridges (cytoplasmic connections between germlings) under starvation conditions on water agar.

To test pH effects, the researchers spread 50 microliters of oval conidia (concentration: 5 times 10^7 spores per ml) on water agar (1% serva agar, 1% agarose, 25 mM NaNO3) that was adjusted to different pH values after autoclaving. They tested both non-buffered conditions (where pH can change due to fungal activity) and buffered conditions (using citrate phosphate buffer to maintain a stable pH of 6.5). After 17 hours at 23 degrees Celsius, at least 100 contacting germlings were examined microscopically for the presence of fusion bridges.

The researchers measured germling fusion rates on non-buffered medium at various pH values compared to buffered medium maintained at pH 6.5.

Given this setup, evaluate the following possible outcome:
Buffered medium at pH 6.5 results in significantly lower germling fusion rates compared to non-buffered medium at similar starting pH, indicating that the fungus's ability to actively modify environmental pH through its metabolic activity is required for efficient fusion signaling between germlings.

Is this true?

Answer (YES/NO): YES